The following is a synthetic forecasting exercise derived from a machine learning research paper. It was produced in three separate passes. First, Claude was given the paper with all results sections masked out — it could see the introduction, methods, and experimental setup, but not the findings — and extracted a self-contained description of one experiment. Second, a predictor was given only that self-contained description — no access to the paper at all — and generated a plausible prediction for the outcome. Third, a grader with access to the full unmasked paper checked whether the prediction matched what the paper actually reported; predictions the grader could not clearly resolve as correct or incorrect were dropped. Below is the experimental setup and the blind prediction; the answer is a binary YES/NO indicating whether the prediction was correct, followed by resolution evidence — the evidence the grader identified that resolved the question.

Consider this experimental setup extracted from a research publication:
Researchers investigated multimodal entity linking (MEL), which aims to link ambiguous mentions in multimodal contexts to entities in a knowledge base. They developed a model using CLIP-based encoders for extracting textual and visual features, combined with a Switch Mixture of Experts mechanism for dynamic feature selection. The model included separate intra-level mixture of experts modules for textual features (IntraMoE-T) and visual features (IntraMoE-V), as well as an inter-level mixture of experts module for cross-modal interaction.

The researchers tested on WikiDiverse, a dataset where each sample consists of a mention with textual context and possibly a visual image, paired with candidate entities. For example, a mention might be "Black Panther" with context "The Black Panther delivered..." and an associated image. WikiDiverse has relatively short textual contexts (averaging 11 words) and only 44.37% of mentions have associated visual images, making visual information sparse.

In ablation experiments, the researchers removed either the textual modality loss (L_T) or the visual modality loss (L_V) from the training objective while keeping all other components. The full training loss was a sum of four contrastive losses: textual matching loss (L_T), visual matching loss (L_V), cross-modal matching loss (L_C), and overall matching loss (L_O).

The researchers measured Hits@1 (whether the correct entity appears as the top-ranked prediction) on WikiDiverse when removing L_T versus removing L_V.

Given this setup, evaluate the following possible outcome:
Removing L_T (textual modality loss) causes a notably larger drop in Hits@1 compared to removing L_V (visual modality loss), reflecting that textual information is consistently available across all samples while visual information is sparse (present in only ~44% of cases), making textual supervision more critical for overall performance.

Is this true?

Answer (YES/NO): NO